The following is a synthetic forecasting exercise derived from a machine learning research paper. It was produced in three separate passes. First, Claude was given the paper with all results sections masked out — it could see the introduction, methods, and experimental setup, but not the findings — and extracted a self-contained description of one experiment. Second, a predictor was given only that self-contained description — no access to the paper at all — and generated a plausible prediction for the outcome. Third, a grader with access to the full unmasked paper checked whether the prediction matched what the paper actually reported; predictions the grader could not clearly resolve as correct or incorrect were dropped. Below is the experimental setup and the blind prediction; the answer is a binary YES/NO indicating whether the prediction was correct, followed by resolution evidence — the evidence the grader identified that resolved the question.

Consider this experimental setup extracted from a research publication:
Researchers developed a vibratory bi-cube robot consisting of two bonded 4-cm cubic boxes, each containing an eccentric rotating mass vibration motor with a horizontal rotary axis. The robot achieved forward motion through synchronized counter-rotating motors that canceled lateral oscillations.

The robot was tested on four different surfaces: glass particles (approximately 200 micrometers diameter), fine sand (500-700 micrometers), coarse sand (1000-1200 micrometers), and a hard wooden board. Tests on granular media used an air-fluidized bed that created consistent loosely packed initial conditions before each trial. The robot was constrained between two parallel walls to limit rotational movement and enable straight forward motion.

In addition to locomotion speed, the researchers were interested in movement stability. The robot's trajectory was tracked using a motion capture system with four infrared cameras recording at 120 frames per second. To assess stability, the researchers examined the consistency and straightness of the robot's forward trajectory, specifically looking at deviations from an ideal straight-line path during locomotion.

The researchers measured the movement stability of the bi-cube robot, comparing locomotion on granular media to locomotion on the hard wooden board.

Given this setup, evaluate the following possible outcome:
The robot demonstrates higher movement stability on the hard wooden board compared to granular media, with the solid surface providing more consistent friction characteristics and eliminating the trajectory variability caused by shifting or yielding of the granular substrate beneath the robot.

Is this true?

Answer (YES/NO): NO